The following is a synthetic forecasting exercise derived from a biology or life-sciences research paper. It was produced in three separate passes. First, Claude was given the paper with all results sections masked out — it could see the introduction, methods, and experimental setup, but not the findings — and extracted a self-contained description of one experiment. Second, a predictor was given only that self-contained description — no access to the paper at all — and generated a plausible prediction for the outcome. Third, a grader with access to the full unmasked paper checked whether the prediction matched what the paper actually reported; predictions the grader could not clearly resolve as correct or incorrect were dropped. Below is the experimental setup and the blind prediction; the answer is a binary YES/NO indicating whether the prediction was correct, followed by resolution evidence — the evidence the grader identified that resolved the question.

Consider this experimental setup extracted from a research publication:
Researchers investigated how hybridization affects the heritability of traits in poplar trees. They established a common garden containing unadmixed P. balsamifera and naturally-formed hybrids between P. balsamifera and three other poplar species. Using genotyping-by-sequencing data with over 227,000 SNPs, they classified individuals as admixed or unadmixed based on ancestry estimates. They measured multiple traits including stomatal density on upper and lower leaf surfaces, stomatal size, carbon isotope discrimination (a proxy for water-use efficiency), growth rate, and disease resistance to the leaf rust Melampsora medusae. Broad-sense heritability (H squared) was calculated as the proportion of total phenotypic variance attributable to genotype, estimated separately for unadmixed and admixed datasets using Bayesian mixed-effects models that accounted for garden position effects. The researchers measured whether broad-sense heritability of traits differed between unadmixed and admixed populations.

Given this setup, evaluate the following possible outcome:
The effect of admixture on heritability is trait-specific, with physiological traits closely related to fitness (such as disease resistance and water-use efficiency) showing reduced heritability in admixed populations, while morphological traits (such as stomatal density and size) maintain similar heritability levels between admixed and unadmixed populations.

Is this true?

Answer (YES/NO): NO